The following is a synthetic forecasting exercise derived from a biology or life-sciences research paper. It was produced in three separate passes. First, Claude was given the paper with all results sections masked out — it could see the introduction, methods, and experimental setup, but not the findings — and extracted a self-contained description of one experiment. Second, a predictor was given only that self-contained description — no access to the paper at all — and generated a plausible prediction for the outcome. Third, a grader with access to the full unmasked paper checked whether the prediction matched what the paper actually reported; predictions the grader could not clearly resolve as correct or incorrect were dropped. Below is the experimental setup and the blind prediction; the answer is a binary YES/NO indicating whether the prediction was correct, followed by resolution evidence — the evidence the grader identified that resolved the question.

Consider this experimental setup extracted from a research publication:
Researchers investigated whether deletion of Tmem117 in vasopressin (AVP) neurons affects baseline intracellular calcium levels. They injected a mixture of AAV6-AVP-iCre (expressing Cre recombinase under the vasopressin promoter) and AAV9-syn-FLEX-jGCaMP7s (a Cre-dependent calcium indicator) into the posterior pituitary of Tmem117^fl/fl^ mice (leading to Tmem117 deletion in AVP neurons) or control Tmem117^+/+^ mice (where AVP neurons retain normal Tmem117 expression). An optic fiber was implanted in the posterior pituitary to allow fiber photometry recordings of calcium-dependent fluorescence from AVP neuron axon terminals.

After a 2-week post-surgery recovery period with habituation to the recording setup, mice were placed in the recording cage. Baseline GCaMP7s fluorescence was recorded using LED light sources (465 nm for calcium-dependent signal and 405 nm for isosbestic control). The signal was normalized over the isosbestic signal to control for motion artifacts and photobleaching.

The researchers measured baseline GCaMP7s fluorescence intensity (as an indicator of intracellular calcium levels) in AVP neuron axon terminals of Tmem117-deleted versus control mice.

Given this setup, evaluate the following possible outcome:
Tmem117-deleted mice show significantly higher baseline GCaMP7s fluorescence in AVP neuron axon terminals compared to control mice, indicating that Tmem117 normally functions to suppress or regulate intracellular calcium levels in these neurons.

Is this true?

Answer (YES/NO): YES